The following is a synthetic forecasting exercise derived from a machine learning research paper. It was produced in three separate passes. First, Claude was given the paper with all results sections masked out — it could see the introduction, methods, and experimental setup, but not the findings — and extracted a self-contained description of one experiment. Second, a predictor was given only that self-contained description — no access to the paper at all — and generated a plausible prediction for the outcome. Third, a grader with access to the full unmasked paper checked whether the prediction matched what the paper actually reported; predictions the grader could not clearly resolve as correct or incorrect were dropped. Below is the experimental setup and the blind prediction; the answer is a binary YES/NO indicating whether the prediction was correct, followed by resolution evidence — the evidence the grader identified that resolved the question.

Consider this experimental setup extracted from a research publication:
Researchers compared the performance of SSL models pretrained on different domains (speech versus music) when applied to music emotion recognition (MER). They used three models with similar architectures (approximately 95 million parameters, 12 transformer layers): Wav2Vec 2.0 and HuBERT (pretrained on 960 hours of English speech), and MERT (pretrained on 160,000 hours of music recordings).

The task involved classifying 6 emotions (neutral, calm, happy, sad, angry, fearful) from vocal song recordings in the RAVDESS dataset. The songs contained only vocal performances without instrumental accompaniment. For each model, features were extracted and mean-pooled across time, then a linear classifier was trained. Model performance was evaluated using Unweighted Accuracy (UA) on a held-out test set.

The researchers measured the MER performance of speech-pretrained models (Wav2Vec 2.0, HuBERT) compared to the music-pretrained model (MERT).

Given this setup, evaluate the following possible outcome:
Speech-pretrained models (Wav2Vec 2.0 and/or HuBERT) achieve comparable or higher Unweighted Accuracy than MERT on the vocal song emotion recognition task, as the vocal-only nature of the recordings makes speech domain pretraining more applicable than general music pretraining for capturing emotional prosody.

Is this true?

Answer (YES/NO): NO